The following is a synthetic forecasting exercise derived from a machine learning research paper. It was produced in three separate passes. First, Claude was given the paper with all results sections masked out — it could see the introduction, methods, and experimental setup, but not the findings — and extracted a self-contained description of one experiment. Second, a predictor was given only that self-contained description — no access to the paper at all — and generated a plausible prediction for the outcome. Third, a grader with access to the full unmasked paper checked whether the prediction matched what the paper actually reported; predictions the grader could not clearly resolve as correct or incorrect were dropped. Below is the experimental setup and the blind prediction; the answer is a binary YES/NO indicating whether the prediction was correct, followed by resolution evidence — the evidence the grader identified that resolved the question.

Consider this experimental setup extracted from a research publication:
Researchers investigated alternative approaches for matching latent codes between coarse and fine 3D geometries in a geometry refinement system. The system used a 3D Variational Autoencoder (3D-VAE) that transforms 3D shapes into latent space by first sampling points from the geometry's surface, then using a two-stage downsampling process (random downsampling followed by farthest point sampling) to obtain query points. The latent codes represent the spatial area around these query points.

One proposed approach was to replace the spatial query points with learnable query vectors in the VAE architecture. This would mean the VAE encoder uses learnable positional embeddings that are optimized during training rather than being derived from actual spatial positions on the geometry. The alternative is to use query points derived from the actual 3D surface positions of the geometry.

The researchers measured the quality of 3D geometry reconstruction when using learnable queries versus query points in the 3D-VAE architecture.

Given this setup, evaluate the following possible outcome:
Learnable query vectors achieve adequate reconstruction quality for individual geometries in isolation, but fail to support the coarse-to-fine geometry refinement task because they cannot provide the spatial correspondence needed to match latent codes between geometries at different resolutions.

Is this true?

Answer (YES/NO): NO